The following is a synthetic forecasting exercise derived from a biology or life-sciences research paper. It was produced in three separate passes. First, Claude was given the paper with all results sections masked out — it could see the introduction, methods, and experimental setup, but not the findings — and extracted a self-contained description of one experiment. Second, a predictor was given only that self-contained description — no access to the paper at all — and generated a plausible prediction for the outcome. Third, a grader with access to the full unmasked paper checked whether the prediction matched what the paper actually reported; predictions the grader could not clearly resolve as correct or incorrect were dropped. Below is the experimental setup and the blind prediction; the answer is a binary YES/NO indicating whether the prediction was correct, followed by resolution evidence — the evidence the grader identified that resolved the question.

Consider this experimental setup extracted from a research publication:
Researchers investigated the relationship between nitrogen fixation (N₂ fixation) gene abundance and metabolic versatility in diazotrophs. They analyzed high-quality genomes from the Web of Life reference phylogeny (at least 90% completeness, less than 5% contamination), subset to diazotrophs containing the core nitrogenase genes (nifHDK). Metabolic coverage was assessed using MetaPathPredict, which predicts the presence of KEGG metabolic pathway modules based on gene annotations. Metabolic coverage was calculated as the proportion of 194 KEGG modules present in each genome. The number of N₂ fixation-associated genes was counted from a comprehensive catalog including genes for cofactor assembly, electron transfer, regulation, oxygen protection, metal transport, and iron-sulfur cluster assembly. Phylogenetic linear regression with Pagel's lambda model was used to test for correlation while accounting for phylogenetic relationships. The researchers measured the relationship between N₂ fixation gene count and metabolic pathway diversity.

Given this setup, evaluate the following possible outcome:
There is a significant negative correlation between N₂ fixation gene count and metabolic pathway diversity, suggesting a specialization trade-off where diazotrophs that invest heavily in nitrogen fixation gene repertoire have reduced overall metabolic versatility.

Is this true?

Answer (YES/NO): NO